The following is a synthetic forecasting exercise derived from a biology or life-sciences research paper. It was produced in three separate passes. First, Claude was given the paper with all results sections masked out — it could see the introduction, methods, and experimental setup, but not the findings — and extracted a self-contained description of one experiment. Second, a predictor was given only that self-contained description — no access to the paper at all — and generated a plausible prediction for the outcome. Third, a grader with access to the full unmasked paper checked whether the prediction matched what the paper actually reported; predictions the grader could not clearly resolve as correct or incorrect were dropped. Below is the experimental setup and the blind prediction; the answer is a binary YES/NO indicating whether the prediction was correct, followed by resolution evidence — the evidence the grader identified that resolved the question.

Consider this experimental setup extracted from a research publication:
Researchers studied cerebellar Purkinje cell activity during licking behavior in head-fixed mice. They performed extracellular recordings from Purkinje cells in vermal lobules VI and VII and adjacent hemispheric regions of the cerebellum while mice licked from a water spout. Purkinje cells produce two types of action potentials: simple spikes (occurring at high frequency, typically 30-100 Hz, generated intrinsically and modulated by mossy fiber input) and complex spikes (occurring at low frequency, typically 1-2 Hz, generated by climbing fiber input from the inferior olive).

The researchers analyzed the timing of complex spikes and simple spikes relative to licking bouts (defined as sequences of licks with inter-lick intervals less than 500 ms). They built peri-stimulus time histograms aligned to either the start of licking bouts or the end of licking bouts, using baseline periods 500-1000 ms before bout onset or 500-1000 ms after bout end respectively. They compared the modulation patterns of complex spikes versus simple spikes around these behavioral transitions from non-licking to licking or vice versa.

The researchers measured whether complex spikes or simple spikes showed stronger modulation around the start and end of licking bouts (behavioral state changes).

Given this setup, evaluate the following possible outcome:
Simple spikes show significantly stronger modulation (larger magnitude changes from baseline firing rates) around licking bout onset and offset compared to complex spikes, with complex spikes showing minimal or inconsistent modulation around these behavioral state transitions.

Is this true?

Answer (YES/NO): NO